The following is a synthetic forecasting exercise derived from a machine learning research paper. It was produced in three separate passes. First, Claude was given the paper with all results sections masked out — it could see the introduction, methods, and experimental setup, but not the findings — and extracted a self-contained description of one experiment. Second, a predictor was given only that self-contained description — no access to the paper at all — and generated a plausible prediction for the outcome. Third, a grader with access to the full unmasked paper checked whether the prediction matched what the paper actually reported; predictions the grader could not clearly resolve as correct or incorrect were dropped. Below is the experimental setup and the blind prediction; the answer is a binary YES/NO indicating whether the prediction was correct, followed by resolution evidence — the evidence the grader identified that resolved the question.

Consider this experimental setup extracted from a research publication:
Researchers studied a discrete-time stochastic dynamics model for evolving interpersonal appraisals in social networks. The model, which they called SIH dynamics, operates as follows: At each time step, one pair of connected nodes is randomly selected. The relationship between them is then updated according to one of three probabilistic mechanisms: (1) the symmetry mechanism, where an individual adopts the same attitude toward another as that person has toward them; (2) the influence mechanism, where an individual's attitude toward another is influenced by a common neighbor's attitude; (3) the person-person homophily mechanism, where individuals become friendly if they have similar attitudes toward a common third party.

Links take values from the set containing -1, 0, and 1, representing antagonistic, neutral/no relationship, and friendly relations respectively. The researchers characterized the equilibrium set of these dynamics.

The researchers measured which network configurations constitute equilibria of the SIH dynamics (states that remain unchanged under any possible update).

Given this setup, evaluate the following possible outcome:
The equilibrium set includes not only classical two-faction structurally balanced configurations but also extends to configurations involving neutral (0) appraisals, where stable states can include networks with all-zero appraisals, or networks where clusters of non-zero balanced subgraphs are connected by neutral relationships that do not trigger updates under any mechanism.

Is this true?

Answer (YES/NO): NO